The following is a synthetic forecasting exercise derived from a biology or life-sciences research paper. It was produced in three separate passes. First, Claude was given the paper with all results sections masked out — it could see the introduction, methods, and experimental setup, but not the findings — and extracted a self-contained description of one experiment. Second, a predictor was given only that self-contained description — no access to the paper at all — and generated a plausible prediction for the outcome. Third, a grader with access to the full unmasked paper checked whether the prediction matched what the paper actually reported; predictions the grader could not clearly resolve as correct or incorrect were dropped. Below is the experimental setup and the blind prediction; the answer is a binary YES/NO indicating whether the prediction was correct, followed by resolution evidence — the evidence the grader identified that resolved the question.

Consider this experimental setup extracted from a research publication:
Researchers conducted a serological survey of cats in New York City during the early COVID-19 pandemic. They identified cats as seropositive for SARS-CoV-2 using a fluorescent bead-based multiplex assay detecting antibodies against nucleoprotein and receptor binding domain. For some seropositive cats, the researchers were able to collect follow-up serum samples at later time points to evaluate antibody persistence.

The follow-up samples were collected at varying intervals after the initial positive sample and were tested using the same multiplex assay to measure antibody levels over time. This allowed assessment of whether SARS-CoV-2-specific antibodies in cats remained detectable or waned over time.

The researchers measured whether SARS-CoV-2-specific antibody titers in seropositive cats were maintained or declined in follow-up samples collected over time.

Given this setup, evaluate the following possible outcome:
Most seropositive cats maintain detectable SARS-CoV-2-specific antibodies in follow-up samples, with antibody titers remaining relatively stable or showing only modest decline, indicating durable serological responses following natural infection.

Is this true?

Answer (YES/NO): YES